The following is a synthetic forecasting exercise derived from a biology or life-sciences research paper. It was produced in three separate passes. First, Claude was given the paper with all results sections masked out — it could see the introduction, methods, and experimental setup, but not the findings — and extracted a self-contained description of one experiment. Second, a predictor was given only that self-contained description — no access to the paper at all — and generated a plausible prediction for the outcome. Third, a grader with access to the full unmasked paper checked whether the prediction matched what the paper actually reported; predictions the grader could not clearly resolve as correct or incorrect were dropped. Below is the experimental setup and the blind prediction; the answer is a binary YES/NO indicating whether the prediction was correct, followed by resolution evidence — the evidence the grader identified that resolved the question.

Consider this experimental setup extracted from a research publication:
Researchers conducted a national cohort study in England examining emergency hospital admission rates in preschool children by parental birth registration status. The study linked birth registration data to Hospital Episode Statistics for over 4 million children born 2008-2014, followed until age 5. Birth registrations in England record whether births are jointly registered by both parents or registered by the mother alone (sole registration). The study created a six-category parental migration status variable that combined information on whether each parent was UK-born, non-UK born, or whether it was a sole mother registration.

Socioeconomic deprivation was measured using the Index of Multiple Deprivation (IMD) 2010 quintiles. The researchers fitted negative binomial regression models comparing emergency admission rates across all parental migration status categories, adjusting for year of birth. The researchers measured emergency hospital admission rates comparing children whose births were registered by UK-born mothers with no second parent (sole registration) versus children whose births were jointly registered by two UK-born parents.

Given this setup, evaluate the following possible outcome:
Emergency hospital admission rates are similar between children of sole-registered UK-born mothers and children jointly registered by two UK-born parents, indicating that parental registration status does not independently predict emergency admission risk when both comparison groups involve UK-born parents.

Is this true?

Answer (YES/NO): NO